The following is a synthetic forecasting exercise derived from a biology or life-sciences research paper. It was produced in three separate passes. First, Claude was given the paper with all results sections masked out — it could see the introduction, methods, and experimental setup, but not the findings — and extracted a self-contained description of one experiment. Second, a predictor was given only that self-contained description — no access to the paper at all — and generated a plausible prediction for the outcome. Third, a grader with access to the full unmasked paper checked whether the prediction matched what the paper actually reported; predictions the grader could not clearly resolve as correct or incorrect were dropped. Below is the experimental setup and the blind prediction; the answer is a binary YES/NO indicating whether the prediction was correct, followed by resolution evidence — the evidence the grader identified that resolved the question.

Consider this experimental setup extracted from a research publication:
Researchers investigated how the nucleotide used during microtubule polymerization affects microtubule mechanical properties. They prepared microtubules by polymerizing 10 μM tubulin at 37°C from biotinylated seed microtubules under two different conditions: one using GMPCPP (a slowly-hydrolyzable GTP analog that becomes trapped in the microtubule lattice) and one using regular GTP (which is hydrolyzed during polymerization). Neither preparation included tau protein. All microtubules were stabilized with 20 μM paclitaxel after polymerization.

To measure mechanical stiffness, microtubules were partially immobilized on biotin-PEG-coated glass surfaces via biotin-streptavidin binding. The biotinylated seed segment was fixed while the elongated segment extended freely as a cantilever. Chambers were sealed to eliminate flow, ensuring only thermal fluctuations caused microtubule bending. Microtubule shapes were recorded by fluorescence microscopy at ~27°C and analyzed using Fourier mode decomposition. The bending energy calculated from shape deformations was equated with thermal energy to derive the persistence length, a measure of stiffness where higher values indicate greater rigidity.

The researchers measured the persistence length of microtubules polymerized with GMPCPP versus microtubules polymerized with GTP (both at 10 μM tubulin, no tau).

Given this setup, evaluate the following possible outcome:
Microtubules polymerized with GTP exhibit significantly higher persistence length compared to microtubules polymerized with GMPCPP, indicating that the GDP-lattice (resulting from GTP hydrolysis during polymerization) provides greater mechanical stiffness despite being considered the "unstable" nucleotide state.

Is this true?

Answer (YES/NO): NO